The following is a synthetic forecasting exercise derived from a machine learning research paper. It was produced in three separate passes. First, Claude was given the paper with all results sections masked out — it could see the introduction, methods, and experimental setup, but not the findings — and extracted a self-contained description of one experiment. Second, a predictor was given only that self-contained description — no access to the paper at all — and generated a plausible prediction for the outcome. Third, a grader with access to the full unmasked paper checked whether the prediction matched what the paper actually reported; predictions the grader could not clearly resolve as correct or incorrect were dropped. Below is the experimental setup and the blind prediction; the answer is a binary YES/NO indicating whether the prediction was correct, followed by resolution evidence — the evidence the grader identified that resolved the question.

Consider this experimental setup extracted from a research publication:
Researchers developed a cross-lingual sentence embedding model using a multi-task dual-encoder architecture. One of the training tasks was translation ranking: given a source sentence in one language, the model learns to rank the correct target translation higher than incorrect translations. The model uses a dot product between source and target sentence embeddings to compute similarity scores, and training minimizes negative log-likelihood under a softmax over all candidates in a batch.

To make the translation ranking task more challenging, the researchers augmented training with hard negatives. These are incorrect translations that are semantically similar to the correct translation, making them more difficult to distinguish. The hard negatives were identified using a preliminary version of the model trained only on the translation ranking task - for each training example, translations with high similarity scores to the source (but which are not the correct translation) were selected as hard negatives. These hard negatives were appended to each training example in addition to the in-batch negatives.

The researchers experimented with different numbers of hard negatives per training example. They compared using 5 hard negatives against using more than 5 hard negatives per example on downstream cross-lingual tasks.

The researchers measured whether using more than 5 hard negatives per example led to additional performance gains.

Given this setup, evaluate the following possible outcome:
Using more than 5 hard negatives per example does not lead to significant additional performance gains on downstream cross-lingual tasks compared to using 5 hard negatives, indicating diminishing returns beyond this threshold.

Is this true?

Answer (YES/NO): YES